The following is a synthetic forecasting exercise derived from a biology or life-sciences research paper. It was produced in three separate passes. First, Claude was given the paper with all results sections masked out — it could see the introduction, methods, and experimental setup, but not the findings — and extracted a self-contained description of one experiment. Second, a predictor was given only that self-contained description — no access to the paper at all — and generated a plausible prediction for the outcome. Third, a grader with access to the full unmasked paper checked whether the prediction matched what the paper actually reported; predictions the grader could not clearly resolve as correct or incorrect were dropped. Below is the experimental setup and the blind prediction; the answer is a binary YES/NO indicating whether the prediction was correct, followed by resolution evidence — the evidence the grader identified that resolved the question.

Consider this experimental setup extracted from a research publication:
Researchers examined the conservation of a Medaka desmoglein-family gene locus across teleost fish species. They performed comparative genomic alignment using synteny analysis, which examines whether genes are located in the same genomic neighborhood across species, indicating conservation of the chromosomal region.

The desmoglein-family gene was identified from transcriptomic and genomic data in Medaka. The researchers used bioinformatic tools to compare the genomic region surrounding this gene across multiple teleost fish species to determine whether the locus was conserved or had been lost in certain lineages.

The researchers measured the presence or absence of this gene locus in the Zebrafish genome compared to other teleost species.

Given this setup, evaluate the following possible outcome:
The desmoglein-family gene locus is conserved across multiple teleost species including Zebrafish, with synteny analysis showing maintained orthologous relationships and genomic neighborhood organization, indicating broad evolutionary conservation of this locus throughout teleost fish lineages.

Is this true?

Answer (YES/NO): NO